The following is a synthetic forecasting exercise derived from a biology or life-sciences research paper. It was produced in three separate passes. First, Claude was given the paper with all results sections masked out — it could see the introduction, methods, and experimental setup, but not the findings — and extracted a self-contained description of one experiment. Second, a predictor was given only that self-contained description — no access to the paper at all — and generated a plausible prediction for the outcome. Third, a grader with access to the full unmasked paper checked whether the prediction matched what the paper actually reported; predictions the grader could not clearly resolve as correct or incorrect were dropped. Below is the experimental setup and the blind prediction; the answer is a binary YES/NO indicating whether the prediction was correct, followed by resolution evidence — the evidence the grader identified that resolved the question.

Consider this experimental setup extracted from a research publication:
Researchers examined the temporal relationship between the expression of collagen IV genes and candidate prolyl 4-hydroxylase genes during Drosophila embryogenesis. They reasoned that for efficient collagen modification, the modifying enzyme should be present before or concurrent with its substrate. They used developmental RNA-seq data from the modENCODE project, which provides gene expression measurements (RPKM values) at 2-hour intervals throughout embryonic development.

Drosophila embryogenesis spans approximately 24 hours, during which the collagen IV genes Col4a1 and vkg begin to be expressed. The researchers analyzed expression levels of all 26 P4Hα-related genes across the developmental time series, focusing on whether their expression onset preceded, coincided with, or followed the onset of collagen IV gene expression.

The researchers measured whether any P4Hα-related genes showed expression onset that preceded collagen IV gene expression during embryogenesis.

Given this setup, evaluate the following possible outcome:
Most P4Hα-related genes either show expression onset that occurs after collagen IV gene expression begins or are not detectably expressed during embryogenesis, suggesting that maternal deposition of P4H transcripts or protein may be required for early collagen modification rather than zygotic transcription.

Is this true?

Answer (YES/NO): NO